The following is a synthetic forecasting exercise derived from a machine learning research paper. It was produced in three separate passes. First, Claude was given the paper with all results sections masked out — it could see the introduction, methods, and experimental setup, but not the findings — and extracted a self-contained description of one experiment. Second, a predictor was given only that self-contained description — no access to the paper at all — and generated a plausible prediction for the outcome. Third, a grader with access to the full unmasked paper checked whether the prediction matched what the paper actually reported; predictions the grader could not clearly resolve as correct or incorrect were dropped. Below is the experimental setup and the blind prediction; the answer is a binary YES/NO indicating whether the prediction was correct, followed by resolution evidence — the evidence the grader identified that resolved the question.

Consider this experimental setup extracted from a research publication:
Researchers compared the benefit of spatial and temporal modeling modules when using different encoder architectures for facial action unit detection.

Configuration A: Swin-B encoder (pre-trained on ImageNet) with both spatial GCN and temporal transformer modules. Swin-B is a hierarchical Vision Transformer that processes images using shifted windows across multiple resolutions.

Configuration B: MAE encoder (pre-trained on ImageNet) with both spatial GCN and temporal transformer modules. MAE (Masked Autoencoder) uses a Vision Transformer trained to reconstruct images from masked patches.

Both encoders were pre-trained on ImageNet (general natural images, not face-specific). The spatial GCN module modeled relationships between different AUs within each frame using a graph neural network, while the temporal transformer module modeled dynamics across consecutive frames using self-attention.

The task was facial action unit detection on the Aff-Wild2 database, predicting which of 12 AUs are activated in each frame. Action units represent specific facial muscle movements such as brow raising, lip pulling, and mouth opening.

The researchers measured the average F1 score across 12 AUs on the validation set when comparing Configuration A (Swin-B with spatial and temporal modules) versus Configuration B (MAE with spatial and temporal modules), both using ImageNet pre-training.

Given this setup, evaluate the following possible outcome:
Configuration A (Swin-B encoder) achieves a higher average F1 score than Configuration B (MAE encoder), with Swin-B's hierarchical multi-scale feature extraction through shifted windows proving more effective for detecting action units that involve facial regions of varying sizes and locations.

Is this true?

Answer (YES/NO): YES